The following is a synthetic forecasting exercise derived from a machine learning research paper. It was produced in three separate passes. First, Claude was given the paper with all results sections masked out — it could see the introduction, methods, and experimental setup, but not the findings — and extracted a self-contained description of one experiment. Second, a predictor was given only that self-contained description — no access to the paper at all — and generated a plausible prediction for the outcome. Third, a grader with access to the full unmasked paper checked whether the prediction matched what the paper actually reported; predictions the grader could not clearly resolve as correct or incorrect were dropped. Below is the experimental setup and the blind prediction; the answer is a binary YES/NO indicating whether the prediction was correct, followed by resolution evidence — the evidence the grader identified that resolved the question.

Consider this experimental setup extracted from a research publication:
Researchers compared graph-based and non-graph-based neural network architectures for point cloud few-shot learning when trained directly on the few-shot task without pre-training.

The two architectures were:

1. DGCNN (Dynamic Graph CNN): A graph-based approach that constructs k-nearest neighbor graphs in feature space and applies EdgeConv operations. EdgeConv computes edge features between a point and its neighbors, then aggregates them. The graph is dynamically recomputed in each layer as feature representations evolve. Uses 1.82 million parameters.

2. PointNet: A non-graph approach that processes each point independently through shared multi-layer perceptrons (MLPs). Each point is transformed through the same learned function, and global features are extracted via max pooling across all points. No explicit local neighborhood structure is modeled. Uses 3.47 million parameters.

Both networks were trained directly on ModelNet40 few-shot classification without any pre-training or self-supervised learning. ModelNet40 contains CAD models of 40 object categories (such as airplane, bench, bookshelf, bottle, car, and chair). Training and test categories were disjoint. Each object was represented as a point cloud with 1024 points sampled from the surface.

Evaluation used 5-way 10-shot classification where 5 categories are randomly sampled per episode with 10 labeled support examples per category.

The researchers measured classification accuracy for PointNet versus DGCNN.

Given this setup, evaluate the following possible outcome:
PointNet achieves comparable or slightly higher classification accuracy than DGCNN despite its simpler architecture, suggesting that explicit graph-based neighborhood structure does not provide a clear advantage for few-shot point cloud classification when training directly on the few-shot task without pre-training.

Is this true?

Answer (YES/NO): NO